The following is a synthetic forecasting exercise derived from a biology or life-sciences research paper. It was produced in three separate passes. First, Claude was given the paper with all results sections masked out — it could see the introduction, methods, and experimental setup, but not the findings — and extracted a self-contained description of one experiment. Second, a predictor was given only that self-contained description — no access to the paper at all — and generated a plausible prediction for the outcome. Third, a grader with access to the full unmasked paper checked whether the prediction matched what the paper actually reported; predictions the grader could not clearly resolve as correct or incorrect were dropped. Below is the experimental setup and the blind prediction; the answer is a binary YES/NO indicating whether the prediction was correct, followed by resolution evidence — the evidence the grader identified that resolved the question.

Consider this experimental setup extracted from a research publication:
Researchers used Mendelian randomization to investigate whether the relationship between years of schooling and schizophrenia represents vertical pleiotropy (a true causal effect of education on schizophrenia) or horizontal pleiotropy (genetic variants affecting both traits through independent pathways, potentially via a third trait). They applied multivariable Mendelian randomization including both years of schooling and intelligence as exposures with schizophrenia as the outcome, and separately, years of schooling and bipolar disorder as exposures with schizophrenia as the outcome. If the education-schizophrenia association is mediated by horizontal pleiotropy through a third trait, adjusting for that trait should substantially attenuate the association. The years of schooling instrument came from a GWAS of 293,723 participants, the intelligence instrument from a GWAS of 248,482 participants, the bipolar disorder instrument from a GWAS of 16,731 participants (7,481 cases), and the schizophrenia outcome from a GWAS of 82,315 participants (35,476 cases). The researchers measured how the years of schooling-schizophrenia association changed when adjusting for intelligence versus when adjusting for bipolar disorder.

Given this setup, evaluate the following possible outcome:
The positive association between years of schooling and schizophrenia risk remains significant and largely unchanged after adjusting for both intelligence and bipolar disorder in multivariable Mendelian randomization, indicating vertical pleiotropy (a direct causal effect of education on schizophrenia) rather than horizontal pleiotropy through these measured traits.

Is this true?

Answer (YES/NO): NO